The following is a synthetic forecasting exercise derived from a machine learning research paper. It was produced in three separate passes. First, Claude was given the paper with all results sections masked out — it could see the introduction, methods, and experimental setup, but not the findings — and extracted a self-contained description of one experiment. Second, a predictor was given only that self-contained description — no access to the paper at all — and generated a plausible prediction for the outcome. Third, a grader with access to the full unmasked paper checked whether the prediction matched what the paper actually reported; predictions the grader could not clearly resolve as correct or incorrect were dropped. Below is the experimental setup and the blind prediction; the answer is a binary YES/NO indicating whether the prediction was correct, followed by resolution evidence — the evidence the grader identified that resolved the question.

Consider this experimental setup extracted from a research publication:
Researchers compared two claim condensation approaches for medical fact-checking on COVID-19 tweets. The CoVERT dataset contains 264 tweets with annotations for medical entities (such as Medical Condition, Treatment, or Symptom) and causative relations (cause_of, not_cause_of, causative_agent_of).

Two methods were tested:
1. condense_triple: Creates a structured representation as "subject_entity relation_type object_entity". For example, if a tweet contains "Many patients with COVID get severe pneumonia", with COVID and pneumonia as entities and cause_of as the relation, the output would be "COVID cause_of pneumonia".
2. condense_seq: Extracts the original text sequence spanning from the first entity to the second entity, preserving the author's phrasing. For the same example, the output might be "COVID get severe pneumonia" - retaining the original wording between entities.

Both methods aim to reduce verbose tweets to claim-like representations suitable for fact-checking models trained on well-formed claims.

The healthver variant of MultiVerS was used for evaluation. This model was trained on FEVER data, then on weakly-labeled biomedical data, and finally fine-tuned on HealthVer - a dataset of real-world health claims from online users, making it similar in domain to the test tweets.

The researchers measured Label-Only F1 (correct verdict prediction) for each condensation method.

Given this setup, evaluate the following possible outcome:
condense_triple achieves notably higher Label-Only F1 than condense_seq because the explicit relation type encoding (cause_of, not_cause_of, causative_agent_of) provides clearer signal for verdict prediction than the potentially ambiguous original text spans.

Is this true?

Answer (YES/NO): NO